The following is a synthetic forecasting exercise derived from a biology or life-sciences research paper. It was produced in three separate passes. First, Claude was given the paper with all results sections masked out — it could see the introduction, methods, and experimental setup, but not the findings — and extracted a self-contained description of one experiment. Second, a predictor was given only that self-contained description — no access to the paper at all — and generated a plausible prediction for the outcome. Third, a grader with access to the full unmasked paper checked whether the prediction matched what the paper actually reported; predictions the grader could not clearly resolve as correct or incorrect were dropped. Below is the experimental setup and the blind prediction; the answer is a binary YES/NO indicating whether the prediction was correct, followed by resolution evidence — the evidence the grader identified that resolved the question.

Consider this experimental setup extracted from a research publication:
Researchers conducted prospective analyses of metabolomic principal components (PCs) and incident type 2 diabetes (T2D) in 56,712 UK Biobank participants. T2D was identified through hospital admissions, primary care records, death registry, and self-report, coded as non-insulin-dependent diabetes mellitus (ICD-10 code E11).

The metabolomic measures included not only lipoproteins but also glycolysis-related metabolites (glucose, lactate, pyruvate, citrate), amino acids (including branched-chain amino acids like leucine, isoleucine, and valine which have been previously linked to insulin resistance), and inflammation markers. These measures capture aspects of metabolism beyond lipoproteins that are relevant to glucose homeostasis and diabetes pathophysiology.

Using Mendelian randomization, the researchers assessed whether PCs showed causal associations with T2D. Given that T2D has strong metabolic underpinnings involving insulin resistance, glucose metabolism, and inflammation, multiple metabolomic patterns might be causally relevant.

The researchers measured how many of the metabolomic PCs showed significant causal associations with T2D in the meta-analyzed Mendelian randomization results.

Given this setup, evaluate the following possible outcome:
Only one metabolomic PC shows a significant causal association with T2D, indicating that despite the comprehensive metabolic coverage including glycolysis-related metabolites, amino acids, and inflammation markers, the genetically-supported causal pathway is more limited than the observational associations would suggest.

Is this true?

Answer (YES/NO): NO